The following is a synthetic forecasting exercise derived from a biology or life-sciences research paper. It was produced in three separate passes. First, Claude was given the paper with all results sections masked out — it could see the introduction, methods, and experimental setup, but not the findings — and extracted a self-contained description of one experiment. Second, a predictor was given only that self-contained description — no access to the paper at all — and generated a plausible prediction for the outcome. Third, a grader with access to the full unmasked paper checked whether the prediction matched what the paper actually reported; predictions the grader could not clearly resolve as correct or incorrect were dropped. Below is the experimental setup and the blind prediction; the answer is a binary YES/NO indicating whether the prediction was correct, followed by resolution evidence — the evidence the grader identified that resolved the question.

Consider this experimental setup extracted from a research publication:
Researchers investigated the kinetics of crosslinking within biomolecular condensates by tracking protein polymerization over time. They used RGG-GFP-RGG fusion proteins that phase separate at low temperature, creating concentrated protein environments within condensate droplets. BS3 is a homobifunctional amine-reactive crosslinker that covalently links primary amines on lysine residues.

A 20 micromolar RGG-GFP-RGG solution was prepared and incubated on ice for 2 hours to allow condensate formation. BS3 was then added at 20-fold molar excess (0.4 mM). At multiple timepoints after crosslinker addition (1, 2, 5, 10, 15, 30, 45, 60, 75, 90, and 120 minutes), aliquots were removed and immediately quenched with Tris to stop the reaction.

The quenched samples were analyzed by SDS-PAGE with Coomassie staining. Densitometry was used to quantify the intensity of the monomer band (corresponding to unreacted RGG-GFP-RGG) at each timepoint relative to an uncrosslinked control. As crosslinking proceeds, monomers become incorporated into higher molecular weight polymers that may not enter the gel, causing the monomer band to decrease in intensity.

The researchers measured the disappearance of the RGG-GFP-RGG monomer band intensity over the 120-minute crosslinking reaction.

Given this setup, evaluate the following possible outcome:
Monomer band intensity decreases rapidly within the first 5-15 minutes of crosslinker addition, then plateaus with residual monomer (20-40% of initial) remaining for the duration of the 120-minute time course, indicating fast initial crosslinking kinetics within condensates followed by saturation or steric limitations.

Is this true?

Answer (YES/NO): NO